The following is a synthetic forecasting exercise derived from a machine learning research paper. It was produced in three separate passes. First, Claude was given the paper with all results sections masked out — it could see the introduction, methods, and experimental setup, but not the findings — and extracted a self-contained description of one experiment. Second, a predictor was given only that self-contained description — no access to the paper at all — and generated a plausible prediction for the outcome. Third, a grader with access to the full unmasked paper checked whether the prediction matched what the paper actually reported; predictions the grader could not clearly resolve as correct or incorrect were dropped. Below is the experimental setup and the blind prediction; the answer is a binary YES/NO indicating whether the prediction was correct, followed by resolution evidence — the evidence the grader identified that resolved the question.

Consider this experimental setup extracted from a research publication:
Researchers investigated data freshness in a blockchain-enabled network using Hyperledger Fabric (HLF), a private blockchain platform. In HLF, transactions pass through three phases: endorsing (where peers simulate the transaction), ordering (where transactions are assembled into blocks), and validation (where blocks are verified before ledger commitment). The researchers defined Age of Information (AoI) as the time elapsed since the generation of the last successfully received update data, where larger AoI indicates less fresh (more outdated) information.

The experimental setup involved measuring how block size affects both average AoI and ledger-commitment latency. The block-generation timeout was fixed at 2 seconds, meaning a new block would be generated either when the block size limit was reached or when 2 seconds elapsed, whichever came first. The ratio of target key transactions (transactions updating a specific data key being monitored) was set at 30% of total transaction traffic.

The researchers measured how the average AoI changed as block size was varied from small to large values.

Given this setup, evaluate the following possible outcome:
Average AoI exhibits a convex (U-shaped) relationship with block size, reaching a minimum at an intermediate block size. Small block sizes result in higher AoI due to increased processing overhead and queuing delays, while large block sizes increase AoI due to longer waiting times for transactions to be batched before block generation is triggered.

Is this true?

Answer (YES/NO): YES